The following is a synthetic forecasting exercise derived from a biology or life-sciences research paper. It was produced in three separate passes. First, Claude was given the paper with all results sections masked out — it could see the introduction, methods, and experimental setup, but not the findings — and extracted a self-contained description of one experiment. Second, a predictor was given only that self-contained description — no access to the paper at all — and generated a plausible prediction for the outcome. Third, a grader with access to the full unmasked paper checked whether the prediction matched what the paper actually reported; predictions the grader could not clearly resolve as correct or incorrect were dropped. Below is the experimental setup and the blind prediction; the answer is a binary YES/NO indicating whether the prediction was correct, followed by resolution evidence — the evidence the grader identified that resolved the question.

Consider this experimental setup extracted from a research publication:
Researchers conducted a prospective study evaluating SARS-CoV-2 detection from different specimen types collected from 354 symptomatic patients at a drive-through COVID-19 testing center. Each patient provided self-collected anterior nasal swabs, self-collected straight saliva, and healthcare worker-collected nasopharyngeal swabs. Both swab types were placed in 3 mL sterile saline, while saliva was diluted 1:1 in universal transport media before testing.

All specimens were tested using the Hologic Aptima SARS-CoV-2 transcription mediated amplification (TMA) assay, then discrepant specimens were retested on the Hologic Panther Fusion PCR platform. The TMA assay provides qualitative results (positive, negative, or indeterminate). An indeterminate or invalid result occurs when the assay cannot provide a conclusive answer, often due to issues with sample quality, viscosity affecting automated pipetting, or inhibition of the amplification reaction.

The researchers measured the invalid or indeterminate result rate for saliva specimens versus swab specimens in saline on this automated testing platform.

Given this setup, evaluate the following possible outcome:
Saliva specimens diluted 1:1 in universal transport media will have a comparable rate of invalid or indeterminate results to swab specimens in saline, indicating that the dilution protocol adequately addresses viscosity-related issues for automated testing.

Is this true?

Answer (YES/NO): NO